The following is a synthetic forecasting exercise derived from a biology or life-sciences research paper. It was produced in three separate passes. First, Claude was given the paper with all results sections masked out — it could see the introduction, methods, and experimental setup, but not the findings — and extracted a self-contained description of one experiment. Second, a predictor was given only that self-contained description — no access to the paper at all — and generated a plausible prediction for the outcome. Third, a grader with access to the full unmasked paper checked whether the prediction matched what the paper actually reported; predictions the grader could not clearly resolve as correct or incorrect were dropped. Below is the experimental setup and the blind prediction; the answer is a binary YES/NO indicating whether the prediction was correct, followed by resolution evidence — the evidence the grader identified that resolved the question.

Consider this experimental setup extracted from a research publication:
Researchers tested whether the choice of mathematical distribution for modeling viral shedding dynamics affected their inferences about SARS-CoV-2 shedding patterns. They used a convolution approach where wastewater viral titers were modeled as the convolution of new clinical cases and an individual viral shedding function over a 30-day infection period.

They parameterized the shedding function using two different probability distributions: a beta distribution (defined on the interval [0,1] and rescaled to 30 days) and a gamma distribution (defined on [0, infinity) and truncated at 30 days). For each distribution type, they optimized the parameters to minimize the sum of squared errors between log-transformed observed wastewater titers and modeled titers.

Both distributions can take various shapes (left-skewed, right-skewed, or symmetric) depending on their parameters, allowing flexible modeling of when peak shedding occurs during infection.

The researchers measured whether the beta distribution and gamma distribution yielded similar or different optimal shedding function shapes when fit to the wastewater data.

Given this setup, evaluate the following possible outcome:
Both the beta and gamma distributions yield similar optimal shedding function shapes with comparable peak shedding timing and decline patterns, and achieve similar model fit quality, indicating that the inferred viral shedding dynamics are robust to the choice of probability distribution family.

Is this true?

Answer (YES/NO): YES